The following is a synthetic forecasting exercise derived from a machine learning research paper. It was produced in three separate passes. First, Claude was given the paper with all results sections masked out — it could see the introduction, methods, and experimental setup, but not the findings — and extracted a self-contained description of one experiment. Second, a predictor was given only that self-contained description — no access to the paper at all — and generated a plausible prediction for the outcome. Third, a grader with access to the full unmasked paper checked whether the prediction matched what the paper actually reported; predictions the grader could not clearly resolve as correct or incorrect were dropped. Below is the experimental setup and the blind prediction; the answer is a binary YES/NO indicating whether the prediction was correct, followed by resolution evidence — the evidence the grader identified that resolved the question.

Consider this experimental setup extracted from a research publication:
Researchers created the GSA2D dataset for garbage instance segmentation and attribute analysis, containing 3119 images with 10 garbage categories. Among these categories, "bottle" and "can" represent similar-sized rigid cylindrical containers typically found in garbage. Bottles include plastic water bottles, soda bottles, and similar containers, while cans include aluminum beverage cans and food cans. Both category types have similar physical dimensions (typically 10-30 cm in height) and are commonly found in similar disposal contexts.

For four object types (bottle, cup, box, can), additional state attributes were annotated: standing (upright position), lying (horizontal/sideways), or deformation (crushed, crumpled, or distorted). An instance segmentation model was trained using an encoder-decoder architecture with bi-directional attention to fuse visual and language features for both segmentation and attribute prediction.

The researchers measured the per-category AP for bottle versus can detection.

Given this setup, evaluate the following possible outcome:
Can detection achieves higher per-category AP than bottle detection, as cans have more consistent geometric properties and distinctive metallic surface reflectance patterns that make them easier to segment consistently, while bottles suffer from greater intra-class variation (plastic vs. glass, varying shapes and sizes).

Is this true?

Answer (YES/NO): YES